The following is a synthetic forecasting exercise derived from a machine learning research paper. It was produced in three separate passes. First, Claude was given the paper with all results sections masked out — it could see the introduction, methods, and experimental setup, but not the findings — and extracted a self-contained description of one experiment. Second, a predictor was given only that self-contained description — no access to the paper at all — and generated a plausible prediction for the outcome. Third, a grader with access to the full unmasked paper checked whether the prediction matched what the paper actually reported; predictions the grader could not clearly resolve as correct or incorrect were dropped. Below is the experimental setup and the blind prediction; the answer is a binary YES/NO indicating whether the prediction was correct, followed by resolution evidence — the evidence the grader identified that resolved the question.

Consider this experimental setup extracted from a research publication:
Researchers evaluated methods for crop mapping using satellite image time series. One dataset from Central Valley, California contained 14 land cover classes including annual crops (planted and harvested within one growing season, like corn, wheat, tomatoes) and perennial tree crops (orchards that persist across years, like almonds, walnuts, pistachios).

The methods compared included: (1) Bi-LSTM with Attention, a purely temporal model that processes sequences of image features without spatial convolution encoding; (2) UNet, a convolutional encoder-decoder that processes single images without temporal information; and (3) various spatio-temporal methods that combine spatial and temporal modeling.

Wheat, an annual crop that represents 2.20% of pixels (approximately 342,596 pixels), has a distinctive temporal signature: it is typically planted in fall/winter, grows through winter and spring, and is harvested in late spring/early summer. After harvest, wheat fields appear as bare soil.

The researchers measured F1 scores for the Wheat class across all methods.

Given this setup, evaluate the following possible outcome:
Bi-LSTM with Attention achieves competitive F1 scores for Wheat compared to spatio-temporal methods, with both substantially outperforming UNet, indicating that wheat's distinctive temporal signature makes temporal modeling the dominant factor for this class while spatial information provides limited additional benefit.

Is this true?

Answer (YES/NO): NO